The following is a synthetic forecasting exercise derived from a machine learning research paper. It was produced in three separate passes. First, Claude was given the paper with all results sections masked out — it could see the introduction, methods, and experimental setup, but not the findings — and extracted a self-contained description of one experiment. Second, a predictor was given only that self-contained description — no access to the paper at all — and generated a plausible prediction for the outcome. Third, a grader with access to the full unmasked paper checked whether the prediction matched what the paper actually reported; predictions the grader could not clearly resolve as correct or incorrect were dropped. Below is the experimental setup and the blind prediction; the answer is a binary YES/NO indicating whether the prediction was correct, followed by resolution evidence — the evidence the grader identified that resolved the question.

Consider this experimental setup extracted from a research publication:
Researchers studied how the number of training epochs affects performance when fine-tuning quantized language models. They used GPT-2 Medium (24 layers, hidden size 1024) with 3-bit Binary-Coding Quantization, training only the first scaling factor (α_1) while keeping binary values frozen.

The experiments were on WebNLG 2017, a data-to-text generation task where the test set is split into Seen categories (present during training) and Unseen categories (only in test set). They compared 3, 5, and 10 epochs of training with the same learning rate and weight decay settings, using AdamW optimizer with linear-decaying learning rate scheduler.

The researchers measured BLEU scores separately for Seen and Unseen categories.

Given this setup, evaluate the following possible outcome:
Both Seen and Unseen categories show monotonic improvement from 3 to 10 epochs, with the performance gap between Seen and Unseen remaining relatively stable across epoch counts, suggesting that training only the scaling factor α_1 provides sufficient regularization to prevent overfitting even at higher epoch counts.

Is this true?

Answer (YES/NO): NO